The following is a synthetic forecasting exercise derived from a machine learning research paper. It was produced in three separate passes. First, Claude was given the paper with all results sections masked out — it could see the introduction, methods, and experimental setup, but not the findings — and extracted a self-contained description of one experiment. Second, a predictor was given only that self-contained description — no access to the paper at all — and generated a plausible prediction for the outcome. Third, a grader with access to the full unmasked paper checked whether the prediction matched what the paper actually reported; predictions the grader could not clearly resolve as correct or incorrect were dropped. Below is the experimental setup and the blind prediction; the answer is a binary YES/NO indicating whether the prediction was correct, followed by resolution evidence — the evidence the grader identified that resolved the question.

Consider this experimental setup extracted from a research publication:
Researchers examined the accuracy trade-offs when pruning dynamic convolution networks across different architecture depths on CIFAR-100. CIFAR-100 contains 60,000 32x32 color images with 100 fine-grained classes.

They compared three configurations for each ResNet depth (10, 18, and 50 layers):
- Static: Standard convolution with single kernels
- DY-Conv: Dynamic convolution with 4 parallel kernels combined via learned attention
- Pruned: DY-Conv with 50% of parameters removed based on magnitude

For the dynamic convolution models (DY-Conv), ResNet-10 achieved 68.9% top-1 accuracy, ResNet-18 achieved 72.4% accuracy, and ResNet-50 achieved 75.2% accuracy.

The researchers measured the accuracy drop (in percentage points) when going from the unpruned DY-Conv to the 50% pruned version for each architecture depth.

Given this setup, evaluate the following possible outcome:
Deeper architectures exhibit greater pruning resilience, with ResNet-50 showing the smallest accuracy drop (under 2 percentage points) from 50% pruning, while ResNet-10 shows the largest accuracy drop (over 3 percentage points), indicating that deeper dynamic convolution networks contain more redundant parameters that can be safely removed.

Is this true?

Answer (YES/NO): NO